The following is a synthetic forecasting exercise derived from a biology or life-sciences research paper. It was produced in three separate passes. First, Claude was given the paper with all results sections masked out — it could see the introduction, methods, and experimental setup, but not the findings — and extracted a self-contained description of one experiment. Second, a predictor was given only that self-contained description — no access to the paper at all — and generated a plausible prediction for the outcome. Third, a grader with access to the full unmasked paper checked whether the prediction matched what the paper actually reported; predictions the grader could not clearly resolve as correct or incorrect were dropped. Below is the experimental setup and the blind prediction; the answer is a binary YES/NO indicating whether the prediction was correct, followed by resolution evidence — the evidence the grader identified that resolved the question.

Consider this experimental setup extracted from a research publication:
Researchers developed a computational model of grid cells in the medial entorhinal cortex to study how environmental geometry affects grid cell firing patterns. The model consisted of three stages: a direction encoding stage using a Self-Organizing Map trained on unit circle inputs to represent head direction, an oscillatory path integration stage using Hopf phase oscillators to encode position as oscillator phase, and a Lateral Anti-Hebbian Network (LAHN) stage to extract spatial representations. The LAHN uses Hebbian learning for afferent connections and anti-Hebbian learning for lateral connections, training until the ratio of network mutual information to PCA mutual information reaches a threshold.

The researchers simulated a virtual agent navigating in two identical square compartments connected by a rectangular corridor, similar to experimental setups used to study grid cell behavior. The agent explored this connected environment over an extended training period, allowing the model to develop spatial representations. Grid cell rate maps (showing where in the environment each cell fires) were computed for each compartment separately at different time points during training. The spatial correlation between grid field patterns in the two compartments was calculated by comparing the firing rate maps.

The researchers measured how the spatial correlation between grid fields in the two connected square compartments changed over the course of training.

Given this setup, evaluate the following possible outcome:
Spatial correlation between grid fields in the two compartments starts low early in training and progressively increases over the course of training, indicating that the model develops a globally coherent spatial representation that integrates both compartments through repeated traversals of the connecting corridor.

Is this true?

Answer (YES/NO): NO